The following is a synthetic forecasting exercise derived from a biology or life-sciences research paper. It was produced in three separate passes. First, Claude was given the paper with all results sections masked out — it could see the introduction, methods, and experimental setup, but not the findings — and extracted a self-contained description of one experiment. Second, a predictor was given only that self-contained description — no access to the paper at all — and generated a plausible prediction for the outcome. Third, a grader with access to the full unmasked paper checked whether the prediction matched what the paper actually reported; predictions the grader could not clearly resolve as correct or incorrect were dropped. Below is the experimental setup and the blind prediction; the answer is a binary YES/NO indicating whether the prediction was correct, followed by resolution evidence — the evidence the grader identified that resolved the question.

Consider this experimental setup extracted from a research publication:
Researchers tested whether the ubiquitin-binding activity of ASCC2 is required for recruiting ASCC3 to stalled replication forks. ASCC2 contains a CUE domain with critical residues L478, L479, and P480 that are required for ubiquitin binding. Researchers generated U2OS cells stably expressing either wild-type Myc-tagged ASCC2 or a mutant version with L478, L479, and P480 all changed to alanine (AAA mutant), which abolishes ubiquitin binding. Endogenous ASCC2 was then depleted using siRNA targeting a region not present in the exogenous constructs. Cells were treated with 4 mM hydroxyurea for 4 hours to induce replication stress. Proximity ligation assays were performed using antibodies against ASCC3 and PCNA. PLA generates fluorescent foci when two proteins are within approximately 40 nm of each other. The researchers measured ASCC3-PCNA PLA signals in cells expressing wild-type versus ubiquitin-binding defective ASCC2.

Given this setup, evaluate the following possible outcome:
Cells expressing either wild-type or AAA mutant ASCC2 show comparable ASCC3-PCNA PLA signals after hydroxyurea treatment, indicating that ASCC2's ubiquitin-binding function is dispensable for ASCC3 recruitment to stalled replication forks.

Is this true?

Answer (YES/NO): NO